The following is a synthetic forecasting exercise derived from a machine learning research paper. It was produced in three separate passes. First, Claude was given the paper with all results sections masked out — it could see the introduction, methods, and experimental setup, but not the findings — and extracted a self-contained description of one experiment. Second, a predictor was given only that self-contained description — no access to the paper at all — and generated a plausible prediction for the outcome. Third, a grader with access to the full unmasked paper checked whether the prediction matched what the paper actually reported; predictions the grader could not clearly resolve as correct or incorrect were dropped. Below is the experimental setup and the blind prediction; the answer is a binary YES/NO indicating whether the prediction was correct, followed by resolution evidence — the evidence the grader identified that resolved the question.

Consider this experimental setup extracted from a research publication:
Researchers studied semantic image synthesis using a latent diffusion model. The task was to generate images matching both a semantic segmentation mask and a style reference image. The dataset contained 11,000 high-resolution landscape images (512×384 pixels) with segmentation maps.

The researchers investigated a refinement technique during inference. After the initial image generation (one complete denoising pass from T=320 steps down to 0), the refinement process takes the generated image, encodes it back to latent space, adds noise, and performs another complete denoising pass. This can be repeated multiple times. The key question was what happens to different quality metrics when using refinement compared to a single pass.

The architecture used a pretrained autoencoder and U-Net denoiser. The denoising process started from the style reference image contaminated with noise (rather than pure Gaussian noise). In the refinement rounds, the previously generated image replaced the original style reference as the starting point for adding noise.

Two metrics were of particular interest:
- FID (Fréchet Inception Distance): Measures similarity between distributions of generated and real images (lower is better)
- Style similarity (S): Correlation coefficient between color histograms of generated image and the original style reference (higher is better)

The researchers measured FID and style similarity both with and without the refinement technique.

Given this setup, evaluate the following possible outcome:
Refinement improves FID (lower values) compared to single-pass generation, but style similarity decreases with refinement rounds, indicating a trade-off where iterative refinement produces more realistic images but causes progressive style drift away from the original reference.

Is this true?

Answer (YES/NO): YES